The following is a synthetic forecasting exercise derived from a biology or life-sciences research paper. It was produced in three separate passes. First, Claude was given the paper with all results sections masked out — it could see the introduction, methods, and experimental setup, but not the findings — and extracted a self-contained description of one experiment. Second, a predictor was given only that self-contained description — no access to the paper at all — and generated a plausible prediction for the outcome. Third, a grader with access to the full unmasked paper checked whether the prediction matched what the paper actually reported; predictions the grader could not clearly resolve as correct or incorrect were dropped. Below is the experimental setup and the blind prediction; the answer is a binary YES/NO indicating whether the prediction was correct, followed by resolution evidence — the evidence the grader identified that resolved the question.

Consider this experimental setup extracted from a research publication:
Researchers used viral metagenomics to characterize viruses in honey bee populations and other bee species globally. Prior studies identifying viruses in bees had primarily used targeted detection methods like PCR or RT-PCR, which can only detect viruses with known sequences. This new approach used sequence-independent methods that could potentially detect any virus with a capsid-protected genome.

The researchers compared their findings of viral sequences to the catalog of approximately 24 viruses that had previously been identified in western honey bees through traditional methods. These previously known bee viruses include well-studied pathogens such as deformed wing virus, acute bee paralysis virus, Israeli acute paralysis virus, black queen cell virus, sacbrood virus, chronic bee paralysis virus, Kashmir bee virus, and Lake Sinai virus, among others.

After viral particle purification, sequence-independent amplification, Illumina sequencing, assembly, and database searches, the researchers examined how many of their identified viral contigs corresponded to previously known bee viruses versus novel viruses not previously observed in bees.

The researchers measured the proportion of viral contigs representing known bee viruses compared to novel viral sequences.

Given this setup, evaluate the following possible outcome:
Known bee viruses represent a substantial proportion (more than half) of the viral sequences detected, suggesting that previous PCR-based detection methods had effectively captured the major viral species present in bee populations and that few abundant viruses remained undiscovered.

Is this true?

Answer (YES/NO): NO